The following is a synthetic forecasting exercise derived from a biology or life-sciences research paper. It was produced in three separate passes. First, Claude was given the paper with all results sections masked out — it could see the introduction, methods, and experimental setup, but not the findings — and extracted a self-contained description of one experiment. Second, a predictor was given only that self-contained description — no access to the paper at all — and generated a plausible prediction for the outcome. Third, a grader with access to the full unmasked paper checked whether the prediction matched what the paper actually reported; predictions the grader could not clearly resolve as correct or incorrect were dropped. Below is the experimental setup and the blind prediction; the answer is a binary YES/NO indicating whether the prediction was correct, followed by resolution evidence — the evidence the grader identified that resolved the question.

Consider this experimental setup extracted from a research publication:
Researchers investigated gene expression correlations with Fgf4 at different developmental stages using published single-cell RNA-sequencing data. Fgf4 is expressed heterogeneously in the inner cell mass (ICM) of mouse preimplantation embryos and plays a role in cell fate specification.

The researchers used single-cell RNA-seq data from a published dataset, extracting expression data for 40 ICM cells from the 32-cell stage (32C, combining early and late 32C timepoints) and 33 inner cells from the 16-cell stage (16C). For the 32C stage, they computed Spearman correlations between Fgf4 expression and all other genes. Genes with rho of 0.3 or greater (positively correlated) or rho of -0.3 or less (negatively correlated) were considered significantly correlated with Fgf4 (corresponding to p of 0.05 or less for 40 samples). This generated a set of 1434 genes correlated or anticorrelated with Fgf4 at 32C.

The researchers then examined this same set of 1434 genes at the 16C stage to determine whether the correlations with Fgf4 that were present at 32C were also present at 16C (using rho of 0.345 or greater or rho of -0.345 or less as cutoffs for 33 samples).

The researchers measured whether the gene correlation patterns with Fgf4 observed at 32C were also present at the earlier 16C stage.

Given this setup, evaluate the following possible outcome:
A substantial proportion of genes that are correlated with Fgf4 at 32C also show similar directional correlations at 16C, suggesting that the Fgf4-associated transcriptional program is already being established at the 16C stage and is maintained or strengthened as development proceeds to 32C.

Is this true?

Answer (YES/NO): NO